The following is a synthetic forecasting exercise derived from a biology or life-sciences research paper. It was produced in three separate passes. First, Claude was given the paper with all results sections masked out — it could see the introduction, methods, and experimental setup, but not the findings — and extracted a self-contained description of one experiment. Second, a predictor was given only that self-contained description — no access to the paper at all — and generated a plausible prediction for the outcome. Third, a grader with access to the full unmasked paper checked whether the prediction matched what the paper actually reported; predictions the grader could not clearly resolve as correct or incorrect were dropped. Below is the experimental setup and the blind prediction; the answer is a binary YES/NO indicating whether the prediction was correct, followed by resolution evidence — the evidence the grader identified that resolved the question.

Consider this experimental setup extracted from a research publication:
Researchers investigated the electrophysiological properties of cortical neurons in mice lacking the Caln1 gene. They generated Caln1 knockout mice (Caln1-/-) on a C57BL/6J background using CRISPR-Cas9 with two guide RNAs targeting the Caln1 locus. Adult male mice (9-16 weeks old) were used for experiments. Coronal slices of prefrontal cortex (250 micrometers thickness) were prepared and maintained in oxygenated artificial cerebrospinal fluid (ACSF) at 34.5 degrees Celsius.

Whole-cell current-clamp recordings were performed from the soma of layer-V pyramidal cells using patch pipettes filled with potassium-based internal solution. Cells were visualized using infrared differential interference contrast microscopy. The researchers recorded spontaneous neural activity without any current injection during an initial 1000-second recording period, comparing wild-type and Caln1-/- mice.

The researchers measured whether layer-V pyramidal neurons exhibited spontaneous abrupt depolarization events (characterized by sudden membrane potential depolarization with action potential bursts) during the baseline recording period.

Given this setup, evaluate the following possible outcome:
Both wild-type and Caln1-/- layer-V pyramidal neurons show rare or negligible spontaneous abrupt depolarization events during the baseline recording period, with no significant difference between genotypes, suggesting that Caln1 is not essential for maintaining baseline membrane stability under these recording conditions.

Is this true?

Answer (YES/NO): NO